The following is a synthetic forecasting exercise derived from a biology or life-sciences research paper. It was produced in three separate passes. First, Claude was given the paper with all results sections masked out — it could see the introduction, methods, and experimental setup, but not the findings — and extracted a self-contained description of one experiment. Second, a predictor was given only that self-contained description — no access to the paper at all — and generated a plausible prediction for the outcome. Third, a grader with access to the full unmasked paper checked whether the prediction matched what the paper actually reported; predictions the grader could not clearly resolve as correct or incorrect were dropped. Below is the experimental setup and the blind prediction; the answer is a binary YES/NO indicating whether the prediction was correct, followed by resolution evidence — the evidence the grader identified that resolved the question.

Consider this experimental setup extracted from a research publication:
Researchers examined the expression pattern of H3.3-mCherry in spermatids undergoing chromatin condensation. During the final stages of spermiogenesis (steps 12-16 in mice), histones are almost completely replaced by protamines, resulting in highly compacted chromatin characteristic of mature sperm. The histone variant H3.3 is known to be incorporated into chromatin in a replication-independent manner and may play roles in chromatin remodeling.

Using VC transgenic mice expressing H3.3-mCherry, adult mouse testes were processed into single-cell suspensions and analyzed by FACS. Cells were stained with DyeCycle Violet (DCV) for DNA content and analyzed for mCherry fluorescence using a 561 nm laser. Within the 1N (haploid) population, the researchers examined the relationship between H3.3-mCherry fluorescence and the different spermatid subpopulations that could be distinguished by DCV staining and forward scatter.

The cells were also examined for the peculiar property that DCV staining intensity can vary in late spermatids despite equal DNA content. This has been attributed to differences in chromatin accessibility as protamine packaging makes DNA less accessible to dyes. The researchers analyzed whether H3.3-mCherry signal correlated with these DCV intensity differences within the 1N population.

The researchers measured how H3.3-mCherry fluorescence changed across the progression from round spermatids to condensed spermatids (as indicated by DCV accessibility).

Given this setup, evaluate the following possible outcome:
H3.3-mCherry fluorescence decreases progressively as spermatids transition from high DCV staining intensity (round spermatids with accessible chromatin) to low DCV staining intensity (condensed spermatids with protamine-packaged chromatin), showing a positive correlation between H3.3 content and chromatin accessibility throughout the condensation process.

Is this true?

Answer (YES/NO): NO